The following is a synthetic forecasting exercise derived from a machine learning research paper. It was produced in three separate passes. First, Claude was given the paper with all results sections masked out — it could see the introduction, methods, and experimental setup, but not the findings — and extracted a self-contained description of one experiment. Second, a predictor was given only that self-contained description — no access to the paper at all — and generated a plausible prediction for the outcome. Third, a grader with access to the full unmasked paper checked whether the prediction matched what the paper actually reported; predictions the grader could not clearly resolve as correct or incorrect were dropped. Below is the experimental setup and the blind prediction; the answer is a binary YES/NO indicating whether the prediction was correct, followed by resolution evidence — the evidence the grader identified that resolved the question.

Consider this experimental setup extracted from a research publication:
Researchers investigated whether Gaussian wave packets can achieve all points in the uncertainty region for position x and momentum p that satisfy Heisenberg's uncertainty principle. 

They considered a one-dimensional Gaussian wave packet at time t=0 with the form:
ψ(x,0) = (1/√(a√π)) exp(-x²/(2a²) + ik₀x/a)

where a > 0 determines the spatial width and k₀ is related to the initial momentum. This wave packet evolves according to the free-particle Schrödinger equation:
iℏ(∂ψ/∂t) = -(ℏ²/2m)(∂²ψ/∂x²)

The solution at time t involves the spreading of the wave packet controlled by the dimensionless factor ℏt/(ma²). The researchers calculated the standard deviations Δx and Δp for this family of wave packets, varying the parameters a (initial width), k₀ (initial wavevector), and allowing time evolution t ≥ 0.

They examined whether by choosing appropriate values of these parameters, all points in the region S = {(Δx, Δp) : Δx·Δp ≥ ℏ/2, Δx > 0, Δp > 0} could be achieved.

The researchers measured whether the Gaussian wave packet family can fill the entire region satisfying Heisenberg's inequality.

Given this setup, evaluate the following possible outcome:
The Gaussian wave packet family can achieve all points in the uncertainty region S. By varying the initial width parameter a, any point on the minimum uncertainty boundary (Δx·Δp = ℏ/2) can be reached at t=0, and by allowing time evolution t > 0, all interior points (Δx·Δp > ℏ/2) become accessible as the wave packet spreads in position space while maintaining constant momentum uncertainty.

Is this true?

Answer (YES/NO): YES